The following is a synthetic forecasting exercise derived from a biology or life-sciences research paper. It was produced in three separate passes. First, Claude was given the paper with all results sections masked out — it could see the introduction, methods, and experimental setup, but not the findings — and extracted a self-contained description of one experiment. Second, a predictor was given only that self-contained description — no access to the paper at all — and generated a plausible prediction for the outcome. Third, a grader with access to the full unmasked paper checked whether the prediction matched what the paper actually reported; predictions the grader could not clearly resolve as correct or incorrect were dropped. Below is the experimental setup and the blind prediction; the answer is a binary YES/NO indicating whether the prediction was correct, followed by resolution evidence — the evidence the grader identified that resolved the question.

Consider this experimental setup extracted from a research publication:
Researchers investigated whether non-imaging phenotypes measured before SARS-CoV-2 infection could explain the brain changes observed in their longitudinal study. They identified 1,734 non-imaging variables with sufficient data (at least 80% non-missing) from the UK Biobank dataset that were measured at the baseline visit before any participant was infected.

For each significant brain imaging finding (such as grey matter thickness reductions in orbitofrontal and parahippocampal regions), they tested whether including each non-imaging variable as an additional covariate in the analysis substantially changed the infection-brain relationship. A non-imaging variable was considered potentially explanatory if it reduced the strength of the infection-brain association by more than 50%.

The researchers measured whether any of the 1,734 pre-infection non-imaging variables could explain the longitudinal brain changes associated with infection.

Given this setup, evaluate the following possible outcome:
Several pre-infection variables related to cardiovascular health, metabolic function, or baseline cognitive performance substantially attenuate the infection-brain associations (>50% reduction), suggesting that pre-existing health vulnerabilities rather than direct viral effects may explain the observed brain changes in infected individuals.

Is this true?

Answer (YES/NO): NO